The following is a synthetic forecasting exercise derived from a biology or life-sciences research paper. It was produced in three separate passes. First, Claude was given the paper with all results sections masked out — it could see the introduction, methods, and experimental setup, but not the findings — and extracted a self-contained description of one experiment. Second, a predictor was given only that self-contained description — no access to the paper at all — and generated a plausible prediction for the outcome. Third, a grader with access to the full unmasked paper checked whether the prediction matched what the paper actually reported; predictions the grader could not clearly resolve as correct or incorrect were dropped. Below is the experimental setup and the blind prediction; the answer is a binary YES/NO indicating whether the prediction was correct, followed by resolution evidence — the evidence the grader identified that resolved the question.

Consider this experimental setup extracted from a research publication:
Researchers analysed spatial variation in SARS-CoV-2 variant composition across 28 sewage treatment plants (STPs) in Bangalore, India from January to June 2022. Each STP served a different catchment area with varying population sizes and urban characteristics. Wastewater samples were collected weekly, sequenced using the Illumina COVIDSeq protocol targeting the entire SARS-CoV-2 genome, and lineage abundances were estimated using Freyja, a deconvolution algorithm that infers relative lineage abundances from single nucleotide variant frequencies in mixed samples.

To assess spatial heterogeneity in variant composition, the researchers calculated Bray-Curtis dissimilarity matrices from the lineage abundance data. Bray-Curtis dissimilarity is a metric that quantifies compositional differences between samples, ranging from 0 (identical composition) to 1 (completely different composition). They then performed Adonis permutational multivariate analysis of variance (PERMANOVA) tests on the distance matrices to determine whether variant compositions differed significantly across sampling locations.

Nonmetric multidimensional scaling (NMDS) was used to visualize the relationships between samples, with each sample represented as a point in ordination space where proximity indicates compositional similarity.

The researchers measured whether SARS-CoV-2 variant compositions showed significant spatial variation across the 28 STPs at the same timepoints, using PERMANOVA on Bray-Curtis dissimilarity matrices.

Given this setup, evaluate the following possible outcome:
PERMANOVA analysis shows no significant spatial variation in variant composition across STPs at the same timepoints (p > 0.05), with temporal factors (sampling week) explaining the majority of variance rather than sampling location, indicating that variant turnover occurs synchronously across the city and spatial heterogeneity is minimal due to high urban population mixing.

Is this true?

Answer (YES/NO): YES